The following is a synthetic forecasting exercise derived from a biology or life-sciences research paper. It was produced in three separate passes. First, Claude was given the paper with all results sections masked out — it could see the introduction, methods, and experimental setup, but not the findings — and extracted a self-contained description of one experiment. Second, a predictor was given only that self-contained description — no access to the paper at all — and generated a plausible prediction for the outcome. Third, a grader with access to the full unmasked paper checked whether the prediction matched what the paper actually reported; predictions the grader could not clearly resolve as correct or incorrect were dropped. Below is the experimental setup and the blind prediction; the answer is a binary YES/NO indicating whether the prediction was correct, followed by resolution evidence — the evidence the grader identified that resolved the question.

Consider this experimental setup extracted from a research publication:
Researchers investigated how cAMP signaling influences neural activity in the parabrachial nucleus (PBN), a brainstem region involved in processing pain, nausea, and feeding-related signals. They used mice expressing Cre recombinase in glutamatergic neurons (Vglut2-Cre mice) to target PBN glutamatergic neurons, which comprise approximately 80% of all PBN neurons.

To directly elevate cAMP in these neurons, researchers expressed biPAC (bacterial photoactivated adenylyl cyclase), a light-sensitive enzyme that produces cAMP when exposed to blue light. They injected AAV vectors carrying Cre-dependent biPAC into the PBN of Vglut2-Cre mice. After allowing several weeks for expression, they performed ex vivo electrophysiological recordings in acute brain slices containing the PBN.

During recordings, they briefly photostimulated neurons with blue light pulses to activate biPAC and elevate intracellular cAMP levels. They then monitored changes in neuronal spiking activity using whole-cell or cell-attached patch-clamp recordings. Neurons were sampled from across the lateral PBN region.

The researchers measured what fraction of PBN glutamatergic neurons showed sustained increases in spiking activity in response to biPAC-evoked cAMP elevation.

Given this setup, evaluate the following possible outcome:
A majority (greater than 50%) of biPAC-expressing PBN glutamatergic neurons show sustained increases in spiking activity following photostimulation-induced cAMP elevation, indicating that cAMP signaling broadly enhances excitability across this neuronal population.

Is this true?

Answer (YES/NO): NO